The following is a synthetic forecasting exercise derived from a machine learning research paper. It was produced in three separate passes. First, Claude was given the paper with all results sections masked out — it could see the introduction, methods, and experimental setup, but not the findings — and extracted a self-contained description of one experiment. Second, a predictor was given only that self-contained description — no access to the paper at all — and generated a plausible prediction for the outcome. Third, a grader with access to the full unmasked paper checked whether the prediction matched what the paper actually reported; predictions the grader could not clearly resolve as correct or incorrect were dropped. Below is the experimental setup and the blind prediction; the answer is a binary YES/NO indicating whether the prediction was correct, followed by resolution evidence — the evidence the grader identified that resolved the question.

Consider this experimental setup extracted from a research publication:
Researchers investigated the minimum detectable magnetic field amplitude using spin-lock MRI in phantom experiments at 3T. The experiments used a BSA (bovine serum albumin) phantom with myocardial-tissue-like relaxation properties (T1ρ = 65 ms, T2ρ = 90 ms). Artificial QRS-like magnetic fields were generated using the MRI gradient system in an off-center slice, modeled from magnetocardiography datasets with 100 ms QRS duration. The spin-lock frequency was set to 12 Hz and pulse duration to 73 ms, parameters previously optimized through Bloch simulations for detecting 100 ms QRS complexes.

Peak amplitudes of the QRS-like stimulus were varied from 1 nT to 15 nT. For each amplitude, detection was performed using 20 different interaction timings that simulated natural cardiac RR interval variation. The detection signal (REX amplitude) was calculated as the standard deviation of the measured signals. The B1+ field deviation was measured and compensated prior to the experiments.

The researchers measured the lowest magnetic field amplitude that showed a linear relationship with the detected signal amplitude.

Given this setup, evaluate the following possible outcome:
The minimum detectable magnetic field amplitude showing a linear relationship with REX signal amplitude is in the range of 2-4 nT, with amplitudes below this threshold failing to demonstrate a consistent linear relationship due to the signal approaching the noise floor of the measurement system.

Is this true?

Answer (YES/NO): NO